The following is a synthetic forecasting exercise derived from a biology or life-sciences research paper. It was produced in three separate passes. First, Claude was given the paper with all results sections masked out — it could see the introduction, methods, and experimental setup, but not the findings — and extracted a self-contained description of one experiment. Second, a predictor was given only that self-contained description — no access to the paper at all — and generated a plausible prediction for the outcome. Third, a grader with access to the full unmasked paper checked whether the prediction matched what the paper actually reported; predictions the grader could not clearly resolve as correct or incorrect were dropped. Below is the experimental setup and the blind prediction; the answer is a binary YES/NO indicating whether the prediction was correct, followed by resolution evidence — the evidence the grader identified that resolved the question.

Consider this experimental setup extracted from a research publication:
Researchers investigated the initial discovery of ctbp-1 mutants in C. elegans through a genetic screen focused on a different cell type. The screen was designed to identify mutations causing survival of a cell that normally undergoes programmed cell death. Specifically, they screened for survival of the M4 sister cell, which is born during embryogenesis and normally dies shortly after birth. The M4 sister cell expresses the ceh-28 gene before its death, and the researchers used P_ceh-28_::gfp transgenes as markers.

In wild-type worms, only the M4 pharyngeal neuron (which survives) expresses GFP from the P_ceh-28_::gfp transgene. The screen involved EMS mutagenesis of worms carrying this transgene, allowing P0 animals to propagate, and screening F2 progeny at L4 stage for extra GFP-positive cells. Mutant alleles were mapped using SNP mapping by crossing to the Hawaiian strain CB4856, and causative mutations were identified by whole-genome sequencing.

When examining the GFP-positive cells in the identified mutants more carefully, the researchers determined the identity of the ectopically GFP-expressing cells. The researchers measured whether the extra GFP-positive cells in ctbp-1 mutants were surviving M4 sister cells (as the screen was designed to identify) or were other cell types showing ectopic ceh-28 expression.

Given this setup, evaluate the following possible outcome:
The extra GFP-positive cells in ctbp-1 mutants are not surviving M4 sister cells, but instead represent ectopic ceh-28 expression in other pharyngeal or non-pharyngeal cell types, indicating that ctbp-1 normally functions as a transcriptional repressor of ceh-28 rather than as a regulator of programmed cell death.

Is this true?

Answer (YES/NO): YES